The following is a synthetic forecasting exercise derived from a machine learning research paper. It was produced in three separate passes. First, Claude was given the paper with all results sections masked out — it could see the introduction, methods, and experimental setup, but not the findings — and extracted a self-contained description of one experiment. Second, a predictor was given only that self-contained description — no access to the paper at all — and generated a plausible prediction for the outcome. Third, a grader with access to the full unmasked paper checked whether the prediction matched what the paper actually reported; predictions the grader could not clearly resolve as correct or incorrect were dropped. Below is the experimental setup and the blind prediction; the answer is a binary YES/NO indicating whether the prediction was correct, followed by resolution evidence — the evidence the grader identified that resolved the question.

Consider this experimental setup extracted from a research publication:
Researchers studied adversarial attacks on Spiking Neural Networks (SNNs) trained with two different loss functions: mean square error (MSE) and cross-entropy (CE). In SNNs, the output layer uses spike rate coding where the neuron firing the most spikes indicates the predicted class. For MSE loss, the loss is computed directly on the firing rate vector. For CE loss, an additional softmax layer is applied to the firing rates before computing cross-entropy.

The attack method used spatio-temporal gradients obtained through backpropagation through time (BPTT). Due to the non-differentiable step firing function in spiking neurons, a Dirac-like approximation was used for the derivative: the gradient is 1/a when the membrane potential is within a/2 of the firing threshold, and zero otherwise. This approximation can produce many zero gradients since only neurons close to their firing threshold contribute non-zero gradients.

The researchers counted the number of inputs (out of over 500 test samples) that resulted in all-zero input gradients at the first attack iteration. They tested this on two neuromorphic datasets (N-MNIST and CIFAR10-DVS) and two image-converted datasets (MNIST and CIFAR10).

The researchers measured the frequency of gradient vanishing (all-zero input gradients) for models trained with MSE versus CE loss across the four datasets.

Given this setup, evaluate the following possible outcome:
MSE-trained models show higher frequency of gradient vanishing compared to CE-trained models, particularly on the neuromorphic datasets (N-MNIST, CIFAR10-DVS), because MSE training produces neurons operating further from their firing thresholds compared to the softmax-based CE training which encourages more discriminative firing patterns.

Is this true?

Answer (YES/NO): NO